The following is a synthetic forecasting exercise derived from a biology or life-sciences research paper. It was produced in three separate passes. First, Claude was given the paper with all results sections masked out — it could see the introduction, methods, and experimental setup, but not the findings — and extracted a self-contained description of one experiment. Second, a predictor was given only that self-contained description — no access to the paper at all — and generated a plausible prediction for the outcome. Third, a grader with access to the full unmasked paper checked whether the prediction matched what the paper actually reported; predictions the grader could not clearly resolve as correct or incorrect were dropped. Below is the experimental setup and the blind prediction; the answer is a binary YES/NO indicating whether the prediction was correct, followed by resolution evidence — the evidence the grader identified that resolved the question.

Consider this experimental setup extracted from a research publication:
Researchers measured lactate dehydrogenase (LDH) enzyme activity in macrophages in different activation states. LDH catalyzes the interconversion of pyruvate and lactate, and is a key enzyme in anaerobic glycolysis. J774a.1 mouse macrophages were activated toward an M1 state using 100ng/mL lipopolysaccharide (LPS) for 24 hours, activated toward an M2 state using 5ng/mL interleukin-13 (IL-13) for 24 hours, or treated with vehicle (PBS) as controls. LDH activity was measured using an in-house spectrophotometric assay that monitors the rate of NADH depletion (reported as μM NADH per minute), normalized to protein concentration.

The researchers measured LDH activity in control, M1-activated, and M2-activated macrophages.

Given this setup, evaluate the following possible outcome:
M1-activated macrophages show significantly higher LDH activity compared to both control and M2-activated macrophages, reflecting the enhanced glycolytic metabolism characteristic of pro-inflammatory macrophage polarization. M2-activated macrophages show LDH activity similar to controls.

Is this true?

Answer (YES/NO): NO